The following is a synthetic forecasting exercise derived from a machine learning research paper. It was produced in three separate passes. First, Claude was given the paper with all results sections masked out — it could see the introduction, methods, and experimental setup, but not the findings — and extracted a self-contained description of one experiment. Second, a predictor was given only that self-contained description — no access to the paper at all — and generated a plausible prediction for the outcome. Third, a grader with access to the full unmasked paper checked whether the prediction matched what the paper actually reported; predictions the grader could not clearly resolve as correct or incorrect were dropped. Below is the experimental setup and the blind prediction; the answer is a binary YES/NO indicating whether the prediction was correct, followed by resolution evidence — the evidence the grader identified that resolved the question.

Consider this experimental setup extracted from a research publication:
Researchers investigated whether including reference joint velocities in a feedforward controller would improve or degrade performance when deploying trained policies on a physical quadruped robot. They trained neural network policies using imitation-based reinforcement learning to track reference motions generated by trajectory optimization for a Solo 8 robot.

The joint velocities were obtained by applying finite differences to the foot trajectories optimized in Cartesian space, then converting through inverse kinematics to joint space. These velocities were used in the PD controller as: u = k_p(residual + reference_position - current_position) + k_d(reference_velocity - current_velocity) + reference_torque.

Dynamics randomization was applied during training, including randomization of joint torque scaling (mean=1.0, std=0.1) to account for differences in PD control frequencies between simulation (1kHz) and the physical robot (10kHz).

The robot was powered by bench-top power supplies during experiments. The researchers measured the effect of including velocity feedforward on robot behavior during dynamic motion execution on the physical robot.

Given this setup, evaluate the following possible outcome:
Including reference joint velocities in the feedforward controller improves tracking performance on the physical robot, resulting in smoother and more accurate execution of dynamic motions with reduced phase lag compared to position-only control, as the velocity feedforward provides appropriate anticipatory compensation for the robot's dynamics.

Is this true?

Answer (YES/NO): NO